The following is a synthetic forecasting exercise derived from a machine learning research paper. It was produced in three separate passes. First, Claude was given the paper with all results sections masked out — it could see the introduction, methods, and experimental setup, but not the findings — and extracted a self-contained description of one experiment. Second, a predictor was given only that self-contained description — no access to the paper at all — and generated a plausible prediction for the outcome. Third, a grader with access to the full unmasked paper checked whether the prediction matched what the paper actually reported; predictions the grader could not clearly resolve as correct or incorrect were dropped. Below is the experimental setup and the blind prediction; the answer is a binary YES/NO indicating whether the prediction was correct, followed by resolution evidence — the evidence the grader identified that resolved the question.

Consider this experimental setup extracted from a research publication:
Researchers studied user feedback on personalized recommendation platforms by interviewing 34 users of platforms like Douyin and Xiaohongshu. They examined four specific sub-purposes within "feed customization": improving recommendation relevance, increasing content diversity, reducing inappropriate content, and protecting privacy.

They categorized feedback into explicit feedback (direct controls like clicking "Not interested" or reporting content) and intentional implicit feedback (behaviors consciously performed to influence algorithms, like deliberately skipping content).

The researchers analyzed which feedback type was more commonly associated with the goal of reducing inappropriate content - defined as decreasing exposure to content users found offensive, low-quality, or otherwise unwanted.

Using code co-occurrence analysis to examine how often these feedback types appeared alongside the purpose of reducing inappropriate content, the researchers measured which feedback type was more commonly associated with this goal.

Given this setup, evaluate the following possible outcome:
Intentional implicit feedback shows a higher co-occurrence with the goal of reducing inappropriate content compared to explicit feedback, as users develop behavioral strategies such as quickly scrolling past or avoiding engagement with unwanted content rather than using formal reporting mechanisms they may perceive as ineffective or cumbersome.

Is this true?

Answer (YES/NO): NO